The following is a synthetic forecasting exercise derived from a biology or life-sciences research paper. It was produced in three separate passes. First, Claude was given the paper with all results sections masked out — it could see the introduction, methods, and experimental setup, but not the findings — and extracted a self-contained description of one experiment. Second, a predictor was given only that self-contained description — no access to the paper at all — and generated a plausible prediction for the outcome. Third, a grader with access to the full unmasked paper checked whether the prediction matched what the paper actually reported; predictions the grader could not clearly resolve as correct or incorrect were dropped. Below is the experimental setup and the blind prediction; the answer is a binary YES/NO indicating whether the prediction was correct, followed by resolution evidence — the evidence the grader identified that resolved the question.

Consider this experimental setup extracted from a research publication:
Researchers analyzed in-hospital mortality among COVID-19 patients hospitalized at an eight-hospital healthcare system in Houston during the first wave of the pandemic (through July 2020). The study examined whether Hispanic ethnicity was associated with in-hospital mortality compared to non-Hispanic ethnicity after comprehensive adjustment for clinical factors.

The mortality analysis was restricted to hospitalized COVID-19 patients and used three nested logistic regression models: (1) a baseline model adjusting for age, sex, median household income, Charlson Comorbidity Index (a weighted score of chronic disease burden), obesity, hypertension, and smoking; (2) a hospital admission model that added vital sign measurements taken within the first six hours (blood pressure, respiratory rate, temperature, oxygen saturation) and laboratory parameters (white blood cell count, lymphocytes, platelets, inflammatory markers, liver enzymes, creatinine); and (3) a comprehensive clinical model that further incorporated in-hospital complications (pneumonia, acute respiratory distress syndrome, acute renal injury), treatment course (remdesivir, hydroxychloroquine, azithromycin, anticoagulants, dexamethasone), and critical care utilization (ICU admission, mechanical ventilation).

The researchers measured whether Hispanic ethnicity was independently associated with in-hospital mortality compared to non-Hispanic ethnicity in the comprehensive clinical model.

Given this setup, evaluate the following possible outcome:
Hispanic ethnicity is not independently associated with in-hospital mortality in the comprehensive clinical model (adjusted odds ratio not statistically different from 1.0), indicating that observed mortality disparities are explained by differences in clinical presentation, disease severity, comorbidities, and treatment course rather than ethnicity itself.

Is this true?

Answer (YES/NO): YES